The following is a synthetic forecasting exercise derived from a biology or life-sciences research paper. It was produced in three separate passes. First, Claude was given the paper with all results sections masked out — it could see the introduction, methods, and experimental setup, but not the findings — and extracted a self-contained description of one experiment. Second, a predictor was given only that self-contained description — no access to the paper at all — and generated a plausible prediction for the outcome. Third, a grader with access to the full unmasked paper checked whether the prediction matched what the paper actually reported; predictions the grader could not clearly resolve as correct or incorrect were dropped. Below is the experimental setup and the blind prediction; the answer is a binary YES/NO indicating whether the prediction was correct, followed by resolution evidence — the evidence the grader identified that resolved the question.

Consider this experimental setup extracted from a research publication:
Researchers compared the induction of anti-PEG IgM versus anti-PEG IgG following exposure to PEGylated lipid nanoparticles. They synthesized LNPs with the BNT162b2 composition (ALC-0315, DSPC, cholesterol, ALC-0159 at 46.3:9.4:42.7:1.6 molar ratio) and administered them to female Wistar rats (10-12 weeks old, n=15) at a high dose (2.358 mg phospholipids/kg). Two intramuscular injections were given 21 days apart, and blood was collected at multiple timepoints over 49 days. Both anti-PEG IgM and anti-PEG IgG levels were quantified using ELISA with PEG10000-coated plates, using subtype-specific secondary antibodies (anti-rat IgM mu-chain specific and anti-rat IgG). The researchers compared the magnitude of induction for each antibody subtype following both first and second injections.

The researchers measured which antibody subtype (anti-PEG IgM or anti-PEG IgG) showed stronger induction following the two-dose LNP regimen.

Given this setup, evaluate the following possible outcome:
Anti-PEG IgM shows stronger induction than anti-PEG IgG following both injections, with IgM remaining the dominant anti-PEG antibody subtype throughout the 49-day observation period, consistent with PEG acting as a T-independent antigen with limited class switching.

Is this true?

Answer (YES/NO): NO